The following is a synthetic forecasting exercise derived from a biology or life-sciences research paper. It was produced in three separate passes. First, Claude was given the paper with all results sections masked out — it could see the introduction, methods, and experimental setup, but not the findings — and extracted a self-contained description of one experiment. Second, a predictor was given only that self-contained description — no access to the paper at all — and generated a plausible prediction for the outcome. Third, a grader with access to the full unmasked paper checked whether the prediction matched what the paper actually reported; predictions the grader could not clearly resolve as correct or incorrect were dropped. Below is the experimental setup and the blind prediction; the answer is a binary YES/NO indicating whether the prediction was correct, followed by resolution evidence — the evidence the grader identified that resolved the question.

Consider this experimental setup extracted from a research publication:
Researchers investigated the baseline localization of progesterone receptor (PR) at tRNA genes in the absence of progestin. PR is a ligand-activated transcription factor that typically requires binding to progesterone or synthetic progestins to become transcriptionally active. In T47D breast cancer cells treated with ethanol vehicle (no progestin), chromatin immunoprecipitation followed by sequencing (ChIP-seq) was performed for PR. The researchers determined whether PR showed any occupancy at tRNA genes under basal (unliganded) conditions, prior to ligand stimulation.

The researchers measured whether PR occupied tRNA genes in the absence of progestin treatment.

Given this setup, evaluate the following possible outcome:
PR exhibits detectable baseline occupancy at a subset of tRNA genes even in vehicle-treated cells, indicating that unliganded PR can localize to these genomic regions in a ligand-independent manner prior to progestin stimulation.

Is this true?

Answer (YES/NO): YES